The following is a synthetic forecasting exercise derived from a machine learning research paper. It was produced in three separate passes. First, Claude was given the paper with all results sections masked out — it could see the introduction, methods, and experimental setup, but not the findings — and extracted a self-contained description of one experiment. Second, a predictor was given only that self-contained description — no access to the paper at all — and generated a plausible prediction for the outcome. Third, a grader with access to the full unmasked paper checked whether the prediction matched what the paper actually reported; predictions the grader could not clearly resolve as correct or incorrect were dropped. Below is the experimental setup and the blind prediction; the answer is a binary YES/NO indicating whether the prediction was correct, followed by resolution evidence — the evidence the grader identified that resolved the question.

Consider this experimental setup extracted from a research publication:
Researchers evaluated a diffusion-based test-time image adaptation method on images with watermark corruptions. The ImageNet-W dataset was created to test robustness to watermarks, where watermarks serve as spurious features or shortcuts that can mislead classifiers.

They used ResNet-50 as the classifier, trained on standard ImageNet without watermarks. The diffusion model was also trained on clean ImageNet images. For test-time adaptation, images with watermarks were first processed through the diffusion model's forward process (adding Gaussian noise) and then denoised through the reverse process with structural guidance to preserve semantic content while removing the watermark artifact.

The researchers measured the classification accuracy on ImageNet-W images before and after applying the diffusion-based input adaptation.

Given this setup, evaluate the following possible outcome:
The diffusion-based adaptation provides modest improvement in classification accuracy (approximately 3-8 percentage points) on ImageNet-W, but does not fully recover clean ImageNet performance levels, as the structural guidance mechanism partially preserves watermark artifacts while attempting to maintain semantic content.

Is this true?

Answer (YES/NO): NO